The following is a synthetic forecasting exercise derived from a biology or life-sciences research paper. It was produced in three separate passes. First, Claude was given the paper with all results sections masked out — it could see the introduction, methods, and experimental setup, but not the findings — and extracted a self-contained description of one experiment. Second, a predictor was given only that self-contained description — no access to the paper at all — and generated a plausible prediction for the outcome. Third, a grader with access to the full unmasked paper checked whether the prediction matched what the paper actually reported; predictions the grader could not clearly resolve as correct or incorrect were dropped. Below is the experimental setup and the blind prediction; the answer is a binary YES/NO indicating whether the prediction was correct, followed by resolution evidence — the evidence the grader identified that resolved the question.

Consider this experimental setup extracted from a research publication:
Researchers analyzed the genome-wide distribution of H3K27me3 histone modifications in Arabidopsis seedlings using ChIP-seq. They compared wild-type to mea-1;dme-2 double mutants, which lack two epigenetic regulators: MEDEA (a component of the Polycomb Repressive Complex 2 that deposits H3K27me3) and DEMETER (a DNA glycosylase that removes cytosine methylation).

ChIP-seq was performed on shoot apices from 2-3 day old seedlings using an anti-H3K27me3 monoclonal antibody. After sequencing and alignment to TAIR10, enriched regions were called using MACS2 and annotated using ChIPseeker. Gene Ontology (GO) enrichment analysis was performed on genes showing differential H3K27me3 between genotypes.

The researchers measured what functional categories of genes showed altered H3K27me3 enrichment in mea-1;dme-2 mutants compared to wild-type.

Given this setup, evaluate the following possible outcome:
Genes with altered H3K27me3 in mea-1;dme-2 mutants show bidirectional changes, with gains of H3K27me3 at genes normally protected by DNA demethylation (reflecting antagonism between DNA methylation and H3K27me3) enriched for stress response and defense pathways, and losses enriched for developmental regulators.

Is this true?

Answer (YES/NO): NO